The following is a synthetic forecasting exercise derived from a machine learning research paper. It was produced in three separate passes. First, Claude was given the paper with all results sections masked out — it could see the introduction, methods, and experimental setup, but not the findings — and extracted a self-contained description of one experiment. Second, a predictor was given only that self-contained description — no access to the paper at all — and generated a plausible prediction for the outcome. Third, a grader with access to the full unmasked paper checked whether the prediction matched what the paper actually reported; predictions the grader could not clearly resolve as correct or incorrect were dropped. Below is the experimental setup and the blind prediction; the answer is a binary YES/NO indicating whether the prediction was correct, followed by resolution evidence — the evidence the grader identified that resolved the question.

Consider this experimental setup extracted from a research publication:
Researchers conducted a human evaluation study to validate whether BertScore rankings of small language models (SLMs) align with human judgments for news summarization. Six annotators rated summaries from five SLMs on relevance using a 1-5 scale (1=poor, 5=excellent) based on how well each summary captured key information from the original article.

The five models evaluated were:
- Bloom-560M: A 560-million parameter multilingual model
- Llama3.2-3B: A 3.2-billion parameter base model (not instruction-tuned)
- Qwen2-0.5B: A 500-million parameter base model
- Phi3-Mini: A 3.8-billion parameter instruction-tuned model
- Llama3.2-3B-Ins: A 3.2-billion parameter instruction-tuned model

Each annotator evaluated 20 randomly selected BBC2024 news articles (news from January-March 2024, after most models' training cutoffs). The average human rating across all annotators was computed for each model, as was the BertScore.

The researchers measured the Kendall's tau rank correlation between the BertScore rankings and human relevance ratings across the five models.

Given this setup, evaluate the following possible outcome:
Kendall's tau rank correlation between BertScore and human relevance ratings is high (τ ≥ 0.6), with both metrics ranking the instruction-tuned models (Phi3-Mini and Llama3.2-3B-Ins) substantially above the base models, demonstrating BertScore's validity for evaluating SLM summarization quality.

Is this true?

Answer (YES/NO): YES